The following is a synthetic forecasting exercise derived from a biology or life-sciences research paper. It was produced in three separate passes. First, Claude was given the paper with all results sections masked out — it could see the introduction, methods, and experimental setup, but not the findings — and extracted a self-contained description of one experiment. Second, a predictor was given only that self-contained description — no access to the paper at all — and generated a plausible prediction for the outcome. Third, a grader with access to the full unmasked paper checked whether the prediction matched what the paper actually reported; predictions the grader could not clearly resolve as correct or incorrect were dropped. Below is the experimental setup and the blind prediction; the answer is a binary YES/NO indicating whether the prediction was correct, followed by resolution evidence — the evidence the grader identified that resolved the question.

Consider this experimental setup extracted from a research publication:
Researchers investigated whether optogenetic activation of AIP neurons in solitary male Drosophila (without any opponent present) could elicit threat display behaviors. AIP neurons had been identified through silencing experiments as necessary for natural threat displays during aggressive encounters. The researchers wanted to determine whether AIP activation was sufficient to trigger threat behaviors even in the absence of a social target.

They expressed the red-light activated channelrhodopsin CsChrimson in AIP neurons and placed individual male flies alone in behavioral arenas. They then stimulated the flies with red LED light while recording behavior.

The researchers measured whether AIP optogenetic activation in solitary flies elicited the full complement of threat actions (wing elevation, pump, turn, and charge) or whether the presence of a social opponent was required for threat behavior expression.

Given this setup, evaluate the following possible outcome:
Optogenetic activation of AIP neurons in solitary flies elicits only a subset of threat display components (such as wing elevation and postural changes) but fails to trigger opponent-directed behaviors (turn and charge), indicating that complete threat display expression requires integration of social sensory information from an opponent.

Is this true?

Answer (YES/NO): NO